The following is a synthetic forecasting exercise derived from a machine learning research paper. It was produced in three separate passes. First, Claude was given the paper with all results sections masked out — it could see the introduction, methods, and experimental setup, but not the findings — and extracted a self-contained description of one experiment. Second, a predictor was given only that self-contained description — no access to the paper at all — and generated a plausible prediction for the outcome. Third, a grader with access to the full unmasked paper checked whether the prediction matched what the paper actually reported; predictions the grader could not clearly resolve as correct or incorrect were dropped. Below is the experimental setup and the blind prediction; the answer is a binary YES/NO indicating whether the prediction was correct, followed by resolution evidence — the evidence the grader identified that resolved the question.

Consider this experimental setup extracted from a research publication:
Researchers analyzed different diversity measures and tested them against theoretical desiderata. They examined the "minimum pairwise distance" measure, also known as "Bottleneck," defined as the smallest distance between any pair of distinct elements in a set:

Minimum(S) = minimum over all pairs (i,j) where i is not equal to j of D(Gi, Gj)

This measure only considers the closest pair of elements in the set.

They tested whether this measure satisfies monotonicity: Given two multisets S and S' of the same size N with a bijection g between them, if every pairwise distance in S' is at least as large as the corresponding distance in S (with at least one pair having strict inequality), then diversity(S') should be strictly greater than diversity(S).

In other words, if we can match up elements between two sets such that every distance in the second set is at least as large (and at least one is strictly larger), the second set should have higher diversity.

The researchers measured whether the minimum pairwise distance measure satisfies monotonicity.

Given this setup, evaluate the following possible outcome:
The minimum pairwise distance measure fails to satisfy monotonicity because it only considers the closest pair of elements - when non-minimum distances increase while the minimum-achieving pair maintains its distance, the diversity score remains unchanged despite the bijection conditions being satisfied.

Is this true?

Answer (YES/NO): YES